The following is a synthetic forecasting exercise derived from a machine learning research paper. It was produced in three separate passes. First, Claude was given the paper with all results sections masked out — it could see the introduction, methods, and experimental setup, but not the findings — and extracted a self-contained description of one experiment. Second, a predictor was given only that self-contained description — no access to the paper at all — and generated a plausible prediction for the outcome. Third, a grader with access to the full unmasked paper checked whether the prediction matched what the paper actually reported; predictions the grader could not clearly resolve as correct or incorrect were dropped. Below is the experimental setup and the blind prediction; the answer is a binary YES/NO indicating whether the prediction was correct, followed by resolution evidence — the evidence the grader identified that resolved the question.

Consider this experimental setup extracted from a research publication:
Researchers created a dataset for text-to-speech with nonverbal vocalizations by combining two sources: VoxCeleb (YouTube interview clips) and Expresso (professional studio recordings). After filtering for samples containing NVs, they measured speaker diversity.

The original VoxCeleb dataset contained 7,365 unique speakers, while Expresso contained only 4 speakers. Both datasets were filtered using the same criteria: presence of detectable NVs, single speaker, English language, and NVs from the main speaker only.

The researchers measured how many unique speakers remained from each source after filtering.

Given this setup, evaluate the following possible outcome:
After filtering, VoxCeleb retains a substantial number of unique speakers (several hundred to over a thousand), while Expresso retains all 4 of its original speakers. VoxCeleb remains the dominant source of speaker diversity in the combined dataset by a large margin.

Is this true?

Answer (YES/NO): YES